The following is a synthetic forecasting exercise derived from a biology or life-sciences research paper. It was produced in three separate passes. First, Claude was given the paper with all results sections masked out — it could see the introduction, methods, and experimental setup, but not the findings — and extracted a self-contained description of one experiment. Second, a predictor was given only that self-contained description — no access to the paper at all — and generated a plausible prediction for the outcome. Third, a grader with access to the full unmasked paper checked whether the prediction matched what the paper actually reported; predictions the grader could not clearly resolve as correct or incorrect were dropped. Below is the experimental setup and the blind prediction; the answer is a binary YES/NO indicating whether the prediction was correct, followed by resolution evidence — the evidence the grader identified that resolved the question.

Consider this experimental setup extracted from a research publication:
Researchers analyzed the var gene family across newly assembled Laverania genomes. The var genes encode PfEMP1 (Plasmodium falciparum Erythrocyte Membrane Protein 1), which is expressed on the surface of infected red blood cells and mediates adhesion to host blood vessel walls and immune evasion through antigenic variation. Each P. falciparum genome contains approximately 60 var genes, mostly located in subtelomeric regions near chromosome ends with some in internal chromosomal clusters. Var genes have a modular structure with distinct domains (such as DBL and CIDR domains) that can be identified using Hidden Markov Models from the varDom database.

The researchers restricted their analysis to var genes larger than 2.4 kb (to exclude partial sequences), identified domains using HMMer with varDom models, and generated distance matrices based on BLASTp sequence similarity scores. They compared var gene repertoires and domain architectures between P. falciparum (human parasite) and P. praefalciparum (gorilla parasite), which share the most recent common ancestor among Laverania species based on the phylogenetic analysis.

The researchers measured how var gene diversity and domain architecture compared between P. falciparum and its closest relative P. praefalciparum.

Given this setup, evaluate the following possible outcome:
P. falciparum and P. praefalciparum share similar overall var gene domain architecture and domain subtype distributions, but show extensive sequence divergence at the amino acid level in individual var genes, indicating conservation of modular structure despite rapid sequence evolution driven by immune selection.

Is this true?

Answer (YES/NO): NO